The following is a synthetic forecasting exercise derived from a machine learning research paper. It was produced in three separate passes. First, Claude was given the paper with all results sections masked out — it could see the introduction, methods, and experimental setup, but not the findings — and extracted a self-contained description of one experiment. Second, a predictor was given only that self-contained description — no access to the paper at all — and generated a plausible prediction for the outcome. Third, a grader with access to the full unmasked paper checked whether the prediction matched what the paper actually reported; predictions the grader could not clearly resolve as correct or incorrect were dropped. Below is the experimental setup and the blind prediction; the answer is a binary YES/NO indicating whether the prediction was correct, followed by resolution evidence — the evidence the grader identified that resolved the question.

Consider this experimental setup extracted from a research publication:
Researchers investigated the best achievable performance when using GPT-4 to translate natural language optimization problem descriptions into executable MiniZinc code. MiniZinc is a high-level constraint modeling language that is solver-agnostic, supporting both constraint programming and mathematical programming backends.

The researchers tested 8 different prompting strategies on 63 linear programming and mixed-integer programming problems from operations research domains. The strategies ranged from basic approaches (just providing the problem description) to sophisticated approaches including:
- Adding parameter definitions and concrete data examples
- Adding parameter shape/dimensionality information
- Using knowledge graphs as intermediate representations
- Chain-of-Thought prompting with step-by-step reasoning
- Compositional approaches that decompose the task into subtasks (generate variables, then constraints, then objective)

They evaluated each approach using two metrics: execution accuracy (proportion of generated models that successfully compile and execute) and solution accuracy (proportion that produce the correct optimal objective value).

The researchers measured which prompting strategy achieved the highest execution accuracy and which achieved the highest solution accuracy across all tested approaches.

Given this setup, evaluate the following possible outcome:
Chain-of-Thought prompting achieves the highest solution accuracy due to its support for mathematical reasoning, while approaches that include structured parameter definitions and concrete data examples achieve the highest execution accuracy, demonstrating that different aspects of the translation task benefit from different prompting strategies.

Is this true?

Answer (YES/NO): NO